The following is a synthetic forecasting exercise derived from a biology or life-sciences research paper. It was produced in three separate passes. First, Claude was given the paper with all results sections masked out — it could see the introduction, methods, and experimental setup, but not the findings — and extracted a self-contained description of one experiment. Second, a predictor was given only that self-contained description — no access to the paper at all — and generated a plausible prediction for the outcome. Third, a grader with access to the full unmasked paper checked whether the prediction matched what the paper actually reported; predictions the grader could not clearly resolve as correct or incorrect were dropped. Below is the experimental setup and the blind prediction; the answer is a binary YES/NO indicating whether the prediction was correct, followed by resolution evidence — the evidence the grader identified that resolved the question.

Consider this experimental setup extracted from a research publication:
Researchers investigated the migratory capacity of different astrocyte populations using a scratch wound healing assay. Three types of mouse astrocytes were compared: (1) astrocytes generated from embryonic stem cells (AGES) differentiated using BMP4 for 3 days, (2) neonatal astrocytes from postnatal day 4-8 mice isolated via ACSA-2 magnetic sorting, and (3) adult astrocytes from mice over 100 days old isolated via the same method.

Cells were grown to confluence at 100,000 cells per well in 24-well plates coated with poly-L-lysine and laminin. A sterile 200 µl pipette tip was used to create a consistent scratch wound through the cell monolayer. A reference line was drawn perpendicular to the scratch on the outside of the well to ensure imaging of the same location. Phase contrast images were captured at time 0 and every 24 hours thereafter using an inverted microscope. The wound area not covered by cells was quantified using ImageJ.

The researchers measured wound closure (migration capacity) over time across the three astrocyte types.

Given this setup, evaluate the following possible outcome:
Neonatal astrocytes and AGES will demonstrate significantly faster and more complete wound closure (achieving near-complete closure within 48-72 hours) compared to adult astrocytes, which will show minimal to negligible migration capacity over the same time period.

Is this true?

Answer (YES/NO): NO